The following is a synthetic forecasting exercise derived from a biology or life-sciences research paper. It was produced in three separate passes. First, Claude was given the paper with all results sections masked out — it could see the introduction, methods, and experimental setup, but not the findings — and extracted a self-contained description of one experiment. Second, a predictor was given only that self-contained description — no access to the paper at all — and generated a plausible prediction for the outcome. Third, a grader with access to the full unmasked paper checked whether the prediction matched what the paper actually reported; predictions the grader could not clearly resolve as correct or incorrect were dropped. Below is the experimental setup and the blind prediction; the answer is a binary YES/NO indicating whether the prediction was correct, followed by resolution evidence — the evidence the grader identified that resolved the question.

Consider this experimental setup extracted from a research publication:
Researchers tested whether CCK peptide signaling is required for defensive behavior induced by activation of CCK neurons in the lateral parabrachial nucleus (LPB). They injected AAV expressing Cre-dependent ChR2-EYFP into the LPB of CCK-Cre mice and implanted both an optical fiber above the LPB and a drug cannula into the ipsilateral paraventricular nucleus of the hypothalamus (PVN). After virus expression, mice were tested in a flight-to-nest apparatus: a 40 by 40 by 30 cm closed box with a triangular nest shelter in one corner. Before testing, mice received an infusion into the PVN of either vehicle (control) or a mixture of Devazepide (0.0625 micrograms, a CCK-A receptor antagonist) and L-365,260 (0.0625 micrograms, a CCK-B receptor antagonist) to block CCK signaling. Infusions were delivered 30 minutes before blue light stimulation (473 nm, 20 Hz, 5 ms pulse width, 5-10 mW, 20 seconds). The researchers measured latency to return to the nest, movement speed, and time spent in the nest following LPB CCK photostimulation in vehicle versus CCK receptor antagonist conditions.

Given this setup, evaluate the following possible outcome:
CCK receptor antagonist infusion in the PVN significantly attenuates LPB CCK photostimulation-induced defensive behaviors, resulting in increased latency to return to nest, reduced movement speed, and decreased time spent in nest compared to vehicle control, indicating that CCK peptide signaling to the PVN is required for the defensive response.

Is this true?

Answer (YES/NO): NO